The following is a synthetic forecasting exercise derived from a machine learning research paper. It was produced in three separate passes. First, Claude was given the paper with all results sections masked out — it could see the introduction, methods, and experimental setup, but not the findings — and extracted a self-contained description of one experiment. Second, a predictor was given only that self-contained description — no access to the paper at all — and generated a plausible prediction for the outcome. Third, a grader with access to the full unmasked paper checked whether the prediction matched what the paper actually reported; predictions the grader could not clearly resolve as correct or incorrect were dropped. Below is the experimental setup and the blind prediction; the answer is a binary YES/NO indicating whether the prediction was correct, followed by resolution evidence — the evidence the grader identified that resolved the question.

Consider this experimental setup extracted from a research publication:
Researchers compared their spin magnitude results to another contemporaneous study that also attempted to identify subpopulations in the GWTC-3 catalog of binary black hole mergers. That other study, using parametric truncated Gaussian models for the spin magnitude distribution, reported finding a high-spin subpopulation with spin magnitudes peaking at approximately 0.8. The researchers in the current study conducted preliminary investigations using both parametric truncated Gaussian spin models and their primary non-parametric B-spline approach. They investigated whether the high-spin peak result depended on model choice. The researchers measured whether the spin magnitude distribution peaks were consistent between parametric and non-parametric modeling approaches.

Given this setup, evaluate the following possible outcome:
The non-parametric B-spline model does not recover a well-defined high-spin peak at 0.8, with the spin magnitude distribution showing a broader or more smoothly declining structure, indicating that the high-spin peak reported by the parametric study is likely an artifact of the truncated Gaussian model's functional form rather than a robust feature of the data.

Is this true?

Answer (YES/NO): YES